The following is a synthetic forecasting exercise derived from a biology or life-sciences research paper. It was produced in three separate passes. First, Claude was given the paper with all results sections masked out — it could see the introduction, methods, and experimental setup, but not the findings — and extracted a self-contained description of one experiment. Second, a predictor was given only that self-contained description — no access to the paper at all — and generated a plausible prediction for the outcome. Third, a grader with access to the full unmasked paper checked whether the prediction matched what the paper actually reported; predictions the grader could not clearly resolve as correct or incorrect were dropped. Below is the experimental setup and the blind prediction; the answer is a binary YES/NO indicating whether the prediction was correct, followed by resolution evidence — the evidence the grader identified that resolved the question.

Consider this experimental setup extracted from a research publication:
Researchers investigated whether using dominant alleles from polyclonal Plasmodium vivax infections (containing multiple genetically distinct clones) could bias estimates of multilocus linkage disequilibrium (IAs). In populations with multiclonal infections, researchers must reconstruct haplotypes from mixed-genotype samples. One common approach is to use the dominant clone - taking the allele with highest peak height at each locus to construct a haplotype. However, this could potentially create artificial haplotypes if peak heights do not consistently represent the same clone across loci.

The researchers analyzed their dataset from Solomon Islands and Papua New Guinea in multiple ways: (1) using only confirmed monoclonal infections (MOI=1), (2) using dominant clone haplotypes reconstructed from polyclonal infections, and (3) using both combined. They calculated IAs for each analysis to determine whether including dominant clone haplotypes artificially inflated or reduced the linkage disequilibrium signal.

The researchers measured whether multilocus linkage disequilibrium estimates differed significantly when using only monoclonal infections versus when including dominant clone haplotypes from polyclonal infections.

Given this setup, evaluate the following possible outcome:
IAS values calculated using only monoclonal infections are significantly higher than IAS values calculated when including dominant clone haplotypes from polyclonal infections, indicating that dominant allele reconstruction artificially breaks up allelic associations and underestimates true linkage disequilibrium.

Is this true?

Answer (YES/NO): NO